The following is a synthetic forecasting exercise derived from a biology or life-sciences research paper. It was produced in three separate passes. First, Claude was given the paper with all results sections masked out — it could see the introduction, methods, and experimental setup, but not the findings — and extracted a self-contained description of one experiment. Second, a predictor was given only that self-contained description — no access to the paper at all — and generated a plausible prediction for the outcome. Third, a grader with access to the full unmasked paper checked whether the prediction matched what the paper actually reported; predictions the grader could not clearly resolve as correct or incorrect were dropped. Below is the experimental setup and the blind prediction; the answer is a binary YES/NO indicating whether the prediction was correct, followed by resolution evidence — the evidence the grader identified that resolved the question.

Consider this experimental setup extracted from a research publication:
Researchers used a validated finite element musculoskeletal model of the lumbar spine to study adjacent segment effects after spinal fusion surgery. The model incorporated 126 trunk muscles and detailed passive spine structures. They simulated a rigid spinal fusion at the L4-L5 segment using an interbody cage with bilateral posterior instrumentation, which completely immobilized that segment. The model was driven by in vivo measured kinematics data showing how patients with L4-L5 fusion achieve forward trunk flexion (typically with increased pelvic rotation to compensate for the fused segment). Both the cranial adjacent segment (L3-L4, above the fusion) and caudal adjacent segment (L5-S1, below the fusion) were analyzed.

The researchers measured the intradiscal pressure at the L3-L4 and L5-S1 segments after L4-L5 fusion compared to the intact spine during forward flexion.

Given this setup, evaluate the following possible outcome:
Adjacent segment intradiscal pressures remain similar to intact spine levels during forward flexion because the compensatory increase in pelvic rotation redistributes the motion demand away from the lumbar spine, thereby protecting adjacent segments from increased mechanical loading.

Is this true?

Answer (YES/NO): NO